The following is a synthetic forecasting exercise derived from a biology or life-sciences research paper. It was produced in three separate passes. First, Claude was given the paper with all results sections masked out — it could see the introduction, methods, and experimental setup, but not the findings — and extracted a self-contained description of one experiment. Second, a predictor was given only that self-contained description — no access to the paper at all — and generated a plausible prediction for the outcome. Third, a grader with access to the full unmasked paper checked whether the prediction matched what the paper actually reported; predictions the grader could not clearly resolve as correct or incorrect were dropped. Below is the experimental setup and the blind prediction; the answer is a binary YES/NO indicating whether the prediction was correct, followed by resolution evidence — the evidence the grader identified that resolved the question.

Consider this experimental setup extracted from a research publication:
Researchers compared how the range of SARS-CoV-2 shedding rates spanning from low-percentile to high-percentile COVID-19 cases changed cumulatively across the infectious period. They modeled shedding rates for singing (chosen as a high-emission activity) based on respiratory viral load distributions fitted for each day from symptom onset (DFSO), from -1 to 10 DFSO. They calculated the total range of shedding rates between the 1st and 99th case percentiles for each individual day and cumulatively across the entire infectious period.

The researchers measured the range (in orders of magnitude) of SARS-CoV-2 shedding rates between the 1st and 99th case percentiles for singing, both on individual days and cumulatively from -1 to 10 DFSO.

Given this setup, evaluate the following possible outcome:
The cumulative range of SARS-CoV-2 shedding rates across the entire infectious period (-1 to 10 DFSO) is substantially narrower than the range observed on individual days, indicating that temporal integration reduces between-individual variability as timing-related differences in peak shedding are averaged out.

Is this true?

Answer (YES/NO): NO